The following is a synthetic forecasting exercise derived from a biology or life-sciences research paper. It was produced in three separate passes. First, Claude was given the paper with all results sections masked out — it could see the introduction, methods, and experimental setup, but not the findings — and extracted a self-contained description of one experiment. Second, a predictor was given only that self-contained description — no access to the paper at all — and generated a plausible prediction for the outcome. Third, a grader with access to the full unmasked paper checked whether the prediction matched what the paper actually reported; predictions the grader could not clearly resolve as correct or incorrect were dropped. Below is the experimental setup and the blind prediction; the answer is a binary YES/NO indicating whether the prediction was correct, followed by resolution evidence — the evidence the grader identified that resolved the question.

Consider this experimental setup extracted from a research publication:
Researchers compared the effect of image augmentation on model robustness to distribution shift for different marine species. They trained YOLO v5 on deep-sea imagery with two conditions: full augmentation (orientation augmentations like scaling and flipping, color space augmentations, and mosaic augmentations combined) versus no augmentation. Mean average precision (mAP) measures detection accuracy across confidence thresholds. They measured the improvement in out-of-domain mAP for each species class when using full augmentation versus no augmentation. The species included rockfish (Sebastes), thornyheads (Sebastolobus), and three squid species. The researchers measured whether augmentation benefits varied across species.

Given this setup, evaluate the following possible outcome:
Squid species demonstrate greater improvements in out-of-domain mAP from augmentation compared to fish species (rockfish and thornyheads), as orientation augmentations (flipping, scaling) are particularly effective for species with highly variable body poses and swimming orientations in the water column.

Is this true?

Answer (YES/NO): YES